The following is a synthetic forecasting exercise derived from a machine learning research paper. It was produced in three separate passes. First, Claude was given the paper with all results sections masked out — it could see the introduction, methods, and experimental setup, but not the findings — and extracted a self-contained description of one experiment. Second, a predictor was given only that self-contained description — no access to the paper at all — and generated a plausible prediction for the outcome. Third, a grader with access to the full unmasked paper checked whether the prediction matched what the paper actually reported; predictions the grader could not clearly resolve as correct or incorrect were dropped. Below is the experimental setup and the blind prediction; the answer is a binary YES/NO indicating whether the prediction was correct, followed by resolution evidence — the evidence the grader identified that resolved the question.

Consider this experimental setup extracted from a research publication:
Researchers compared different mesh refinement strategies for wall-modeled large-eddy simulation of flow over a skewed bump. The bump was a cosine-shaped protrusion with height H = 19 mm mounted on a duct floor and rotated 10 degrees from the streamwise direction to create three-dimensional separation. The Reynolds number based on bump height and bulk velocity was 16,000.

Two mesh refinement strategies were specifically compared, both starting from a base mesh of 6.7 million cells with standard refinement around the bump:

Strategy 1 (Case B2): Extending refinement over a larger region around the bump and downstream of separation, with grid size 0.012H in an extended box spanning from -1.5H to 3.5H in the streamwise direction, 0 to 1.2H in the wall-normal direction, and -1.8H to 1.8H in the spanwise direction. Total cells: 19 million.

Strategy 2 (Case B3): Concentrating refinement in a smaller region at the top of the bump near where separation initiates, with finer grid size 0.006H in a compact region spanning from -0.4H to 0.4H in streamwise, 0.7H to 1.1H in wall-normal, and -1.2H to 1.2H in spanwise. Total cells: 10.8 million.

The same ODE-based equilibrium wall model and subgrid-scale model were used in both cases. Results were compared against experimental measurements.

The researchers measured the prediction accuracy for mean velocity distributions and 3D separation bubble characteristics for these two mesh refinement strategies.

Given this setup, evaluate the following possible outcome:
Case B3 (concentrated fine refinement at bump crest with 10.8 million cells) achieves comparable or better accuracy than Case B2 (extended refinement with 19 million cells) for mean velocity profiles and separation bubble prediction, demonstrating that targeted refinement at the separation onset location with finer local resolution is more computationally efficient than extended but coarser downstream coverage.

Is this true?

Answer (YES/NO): YES